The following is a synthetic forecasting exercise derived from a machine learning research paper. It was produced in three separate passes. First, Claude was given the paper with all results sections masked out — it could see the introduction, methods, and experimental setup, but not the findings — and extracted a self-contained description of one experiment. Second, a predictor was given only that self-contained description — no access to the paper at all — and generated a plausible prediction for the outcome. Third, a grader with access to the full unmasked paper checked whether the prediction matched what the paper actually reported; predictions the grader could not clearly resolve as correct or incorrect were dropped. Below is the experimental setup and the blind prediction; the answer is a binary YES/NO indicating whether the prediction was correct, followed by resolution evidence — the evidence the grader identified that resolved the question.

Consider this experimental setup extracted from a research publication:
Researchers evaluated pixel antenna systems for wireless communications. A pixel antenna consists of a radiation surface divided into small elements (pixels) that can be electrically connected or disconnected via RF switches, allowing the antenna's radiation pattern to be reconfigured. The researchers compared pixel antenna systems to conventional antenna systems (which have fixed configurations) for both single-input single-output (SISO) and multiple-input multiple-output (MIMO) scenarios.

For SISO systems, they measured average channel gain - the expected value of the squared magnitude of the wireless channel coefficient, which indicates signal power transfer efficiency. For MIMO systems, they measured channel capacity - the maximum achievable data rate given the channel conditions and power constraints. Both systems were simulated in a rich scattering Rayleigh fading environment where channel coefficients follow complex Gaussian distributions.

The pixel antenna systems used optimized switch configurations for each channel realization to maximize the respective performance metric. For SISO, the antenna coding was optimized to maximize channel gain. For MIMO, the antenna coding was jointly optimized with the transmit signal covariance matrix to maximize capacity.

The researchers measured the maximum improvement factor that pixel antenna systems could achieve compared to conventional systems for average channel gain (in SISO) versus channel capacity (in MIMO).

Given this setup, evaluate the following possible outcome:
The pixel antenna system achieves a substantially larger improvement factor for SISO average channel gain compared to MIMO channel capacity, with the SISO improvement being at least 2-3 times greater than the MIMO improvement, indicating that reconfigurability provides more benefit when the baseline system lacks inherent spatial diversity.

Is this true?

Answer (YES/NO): NO